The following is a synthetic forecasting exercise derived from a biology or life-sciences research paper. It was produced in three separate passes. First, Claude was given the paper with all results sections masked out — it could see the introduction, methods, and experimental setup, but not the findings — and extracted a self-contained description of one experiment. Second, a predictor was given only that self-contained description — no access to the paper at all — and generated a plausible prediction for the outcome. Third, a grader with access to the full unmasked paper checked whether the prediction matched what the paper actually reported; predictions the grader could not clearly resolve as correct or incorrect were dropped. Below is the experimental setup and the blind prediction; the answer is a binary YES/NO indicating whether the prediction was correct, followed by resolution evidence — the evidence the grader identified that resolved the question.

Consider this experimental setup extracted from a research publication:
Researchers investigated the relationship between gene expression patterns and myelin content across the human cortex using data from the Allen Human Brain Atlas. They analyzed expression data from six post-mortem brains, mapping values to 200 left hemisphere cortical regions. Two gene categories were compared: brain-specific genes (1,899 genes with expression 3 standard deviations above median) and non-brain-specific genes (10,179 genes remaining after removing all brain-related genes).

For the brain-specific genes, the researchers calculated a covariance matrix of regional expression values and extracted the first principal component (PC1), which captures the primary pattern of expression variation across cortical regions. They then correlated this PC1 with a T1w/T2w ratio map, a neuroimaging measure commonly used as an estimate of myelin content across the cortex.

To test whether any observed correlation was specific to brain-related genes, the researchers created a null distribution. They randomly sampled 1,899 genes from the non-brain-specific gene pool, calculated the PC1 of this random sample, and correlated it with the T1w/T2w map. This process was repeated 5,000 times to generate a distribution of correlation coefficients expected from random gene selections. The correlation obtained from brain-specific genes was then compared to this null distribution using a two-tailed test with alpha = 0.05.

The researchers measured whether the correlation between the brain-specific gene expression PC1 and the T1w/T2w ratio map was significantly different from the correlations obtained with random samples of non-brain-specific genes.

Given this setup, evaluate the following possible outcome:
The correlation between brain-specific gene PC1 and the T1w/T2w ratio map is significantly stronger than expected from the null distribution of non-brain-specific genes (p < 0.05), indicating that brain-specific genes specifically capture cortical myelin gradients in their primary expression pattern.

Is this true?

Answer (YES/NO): NO